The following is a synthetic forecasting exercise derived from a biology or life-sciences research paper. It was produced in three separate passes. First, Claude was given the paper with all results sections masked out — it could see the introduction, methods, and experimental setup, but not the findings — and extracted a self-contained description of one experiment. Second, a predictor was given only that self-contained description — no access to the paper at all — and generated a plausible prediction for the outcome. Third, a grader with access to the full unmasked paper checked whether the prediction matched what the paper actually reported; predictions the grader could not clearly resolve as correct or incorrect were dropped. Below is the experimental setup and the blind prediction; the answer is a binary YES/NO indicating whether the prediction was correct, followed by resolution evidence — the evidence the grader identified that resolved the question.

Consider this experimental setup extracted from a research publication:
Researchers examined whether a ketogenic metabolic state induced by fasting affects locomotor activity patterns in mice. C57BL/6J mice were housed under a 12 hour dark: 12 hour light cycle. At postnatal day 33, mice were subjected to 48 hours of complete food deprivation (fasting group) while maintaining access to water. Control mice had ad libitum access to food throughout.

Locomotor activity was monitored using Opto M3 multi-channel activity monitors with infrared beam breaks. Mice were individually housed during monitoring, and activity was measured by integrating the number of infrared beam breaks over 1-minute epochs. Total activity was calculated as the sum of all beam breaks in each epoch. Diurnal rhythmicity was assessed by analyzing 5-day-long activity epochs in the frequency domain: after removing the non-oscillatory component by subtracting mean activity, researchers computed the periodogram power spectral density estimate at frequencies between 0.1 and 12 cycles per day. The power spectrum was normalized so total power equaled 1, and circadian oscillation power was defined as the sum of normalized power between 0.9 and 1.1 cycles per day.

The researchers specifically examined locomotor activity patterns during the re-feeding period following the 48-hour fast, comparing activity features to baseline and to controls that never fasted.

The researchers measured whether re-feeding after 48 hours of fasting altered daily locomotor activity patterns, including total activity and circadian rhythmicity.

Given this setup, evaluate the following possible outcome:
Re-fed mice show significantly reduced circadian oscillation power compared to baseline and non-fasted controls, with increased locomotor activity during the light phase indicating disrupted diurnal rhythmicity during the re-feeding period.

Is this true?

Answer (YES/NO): NO